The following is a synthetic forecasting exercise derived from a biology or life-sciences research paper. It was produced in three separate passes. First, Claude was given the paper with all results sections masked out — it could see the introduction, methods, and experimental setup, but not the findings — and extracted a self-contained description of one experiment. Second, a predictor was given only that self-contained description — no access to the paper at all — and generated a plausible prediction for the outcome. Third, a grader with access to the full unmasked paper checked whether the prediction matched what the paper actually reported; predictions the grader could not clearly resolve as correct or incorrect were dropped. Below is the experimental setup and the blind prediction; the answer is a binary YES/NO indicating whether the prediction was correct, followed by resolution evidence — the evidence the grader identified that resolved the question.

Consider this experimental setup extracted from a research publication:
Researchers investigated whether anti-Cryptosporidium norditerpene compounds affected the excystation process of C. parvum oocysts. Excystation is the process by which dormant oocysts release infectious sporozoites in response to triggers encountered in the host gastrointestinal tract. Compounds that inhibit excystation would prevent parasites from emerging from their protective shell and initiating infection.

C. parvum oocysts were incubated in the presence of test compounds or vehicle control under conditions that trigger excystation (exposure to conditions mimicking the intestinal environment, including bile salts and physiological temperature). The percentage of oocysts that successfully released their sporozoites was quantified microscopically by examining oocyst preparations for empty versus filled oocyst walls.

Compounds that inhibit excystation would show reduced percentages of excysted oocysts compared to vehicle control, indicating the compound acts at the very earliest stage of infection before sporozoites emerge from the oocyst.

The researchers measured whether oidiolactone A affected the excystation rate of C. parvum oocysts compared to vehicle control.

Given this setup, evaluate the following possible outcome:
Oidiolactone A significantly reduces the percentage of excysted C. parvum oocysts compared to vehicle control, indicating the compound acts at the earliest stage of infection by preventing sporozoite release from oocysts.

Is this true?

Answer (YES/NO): NO